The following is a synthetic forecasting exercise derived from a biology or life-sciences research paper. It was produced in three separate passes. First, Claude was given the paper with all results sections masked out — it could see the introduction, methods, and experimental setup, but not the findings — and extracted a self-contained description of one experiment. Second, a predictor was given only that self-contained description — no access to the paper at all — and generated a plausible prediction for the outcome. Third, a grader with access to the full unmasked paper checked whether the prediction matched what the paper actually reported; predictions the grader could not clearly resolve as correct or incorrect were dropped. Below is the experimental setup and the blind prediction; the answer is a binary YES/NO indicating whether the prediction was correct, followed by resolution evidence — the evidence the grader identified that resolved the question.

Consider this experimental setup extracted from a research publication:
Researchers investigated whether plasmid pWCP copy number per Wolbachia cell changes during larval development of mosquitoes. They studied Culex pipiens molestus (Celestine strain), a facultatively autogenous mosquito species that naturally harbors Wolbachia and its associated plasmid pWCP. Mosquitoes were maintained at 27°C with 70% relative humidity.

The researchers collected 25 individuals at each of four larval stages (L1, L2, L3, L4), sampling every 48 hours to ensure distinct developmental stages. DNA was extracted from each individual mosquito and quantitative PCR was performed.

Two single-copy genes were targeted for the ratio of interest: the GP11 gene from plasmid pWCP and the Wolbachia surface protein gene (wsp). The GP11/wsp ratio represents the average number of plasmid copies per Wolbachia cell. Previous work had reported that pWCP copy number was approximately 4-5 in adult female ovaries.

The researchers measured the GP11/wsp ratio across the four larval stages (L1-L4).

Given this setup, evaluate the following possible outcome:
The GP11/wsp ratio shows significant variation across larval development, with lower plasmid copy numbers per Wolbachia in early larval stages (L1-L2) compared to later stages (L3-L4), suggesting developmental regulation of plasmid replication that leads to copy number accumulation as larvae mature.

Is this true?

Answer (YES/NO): NO